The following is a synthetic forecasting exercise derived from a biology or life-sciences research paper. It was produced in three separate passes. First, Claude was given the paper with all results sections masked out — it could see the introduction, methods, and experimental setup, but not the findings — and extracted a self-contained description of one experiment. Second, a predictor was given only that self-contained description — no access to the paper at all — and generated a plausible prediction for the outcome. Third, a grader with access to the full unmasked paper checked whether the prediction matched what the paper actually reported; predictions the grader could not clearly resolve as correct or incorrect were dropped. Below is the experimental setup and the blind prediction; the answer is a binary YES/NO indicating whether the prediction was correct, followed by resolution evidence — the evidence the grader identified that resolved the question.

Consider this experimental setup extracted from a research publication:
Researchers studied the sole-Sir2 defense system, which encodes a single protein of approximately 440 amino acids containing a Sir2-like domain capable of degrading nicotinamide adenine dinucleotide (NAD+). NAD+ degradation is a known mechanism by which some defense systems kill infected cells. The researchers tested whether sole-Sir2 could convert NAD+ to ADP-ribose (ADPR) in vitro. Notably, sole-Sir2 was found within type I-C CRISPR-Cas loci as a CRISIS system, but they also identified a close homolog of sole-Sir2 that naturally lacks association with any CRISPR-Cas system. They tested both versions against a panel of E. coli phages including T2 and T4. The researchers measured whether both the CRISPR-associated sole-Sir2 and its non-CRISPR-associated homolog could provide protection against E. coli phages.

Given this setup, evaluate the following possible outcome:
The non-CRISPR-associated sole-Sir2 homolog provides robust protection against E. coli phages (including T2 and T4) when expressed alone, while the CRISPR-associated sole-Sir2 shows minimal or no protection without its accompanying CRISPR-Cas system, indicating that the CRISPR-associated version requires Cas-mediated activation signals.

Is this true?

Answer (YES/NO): NO